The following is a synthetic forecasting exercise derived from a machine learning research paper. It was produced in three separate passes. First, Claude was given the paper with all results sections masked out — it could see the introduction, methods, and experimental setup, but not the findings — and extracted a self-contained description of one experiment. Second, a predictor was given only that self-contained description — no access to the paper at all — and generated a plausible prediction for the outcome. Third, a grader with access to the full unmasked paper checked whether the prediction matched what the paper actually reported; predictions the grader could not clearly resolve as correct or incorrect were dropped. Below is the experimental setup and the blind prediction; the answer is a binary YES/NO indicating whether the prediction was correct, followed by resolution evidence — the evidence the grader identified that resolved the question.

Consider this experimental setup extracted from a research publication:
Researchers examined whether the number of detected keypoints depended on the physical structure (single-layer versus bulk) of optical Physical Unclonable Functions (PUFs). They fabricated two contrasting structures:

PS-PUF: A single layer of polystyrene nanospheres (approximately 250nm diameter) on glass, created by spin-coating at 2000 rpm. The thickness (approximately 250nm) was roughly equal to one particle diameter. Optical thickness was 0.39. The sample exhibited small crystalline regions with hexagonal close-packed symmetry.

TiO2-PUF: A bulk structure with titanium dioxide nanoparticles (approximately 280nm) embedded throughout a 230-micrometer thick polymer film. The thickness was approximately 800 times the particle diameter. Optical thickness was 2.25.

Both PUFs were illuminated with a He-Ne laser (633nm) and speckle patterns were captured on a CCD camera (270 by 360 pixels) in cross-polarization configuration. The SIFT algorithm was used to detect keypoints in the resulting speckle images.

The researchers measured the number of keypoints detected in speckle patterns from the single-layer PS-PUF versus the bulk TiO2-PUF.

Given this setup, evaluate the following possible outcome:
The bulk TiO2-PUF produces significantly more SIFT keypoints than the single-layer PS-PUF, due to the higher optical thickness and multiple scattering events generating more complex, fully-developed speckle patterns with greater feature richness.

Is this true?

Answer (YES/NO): NO